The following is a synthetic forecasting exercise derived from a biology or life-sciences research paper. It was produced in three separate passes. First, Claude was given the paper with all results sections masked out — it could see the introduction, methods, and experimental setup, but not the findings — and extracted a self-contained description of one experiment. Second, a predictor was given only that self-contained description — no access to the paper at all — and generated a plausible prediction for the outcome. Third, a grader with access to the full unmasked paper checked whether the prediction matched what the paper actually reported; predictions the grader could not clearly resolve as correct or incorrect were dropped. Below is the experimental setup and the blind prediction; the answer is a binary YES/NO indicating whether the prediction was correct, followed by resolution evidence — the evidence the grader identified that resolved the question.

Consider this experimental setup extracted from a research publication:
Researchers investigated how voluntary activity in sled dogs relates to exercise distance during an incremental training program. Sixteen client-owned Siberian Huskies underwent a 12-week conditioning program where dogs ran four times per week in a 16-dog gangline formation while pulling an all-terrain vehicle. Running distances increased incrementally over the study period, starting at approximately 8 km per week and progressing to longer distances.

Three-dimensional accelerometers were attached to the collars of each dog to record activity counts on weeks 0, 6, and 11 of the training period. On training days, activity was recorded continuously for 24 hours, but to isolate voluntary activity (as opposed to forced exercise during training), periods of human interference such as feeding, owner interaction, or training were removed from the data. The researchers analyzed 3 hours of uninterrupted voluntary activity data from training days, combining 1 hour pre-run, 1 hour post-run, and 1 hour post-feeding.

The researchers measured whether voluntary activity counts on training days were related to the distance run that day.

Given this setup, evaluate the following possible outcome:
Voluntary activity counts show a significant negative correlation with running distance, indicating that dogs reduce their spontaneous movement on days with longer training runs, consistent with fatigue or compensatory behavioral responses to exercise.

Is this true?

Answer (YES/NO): YES